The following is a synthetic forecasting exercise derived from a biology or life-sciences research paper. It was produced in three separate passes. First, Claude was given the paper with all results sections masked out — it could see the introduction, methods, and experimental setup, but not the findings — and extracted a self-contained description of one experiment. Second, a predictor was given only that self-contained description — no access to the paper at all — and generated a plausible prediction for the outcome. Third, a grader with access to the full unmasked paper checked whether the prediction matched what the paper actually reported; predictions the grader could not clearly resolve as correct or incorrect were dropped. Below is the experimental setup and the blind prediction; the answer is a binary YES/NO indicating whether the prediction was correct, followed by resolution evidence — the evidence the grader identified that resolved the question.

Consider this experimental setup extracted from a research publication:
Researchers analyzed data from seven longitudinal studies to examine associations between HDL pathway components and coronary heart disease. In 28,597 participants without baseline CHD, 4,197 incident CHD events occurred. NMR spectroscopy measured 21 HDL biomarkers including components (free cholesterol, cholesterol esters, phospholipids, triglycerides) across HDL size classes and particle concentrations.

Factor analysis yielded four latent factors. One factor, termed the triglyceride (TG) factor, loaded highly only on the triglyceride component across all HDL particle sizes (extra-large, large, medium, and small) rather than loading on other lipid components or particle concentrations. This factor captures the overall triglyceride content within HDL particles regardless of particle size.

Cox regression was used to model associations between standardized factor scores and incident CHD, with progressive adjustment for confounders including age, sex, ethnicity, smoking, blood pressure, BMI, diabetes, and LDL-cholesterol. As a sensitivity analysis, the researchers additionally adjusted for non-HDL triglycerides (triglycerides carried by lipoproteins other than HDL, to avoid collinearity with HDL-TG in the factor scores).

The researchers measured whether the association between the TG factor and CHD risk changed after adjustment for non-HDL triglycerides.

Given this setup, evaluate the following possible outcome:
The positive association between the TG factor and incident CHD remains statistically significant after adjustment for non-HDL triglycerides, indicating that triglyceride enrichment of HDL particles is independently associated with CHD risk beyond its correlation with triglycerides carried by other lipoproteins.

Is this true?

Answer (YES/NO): NO